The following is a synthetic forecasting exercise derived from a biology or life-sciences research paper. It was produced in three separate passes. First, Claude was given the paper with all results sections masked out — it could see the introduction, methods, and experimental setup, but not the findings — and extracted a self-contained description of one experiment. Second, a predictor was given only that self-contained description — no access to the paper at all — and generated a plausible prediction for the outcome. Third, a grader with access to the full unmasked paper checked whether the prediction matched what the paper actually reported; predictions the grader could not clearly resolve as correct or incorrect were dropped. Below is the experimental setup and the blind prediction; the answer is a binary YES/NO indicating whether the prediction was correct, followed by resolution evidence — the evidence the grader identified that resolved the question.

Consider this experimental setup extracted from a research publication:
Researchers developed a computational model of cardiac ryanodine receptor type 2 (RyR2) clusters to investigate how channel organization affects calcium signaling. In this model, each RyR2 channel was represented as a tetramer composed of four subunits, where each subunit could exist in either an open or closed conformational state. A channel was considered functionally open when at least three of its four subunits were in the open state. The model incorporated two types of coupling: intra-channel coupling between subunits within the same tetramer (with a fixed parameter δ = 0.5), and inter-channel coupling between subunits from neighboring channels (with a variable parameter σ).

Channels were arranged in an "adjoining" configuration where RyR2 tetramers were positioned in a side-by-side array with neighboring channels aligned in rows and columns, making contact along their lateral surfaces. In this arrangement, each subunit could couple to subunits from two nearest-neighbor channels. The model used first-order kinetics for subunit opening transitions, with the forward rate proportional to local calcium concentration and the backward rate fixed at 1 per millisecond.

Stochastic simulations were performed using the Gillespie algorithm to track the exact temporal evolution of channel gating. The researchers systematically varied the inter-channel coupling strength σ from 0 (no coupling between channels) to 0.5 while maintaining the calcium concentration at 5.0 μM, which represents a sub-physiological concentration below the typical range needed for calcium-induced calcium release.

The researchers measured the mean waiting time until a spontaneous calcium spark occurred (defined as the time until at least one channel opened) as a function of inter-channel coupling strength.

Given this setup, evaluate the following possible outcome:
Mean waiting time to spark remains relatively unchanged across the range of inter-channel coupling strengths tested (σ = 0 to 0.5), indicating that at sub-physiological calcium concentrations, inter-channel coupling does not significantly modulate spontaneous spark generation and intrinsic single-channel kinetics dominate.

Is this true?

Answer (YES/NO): NO